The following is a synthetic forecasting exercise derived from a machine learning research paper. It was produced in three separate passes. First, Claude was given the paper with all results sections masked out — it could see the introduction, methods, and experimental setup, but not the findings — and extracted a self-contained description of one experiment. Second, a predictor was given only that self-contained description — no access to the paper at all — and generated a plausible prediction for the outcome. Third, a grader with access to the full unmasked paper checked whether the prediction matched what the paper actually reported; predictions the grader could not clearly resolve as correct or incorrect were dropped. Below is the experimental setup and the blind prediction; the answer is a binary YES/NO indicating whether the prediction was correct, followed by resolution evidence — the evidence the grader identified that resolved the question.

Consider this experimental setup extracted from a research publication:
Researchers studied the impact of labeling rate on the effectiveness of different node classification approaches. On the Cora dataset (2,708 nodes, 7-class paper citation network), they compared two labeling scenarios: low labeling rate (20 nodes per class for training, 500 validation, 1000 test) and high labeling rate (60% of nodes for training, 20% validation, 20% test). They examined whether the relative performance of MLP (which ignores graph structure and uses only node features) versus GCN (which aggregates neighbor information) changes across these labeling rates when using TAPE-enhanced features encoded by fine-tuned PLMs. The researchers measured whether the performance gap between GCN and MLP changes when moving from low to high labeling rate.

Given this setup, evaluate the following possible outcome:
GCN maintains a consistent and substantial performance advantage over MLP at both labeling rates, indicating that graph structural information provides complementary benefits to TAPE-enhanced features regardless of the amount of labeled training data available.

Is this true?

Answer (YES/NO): NO